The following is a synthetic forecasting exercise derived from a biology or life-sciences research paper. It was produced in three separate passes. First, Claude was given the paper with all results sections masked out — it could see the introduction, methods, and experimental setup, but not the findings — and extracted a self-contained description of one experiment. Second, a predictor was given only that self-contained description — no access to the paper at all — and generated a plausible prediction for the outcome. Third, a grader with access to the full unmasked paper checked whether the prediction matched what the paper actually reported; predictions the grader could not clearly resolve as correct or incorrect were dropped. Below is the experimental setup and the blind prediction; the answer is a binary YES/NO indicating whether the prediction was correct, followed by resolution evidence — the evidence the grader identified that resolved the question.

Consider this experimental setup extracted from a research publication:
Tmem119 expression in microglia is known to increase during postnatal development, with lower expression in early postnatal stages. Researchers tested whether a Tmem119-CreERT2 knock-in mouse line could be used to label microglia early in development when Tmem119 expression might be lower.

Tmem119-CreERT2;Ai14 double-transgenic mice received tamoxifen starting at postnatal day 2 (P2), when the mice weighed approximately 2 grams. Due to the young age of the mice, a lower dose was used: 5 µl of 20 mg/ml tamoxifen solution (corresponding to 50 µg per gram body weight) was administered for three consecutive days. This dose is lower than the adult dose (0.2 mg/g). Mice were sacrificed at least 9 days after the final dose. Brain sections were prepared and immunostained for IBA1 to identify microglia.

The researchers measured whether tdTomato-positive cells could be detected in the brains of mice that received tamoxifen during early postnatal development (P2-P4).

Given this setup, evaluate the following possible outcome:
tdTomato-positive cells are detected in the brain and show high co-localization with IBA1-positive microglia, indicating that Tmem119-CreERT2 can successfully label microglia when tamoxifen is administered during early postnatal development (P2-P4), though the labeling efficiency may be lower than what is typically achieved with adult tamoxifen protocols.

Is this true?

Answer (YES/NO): YES